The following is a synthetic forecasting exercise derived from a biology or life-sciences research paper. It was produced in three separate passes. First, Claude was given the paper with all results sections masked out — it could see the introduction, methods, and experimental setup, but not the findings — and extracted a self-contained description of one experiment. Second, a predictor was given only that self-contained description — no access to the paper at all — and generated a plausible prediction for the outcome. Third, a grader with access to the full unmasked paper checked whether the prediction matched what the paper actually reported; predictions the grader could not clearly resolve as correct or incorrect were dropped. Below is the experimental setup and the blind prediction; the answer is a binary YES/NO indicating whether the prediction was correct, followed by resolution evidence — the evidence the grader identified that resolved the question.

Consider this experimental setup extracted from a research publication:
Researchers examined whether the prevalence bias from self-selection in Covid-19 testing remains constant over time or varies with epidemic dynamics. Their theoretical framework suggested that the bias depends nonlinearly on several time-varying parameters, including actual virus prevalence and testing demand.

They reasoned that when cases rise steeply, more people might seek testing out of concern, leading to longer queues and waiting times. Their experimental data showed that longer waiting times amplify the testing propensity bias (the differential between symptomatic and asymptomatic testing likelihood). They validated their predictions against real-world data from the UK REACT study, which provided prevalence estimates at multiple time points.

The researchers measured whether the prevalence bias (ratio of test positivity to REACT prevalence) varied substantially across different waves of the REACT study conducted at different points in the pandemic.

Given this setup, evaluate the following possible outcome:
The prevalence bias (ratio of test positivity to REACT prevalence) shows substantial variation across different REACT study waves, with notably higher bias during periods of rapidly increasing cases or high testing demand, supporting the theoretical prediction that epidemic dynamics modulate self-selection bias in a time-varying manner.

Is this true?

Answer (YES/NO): YES